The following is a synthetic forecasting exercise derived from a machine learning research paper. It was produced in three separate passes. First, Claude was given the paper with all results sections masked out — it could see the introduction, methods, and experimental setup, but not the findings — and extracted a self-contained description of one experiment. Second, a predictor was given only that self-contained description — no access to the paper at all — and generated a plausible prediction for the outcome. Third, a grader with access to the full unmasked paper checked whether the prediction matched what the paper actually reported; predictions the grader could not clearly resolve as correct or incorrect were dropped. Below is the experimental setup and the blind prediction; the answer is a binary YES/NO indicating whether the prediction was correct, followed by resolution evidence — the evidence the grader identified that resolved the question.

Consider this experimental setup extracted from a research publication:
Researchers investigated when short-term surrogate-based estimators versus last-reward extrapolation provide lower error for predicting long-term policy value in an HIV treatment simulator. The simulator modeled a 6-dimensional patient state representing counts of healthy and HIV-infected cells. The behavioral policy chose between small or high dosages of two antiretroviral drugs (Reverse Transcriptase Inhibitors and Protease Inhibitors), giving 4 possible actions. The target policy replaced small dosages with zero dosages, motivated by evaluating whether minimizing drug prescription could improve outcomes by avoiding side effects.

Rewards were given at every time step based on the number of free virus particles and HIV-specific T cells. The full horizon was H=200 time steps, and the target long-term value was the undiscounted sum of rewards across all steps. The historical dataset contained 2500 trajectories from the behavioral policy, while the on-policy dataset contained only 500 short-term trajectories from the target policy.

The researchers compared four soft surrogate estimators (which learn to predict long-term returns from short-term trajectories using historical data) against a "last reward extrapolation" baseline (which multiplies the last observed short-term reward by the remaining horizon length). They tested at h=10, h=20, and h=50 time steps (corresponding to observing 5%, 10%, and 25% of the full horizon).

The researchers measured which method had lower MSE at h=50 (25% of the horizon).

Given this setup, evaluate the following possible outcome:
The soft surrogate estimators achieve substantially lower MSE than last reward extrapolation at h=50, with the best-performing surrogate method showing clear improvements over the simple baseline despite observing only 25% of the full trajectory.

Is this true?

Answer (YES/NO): NO